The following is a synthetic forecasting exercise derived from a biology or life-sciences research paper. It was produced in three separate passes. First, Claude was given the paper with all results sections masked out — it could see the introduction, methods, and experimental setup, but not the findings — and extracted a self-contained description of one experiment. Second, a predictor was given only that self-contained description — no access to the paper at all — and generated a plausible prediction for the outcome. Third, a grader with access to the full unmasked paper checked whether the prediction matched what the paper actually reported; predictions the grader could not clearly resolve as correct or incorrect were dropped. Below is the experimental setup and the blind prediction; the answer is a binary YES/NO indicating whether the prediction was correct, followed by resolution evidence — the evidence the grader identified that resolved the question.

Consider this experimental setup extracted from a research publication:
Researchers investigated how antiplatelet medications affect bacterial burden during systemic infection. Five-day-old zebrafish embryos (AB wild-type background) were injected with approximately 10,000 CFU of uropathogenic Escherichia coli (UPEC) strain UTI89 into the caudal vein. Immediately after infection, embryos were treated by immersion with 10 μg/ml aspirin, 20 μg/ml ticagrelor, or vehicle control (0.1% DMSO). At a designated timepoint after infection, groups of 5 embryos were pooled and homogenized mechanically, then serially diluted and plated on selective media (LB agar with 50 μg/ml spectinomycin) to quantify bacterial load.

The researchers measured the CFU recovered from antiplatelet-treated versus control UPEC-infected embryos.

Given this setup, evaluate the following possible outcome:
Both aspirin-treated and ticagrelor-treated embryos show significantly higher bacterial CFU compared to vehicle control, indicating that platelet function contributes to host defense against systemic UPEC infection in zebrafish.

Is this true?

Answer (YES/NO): YES